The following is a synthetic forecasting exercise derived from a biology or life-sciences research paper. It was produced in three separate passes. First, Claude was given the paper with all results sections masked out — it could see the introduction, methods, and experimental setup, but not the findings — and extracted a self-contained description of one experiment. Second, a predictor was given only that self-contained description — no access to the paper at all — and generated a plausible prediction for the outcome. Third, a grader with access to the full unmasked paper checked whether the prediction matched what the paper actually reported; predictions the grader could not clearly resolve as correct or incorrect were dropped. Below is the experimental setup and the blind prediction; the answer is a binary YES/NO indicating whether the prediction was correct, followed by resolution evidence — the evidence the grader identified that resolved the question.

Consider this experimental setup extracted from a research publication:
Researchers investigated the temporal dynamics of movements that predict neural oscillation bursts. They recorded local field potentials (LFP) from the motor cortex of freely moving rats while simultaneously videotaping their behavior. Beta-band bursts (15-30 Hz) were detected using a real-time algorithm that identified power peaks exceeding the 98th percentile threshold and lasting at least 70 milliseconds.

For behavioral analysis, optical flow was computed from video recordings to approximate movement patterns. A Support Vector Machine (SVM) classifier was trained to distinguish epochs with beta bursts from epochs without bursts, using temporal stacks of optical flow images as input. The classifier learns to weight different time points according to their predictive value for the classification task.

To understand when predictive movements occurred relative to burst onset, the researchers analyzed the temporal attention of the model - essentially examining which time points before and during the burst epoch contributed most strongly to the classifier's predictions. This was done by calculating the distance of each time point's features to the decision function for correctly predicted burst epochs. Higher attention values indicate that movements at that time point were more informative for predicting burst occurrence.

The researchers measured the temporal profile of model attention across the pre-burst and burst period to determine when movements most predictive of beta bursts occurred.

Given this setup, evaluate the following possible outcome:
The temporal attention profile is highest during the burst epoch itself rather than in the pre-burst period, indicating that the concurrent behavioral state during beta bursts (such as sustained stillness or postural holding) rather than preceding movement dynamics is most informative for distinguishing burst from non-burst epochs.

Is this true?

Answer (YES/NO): NO